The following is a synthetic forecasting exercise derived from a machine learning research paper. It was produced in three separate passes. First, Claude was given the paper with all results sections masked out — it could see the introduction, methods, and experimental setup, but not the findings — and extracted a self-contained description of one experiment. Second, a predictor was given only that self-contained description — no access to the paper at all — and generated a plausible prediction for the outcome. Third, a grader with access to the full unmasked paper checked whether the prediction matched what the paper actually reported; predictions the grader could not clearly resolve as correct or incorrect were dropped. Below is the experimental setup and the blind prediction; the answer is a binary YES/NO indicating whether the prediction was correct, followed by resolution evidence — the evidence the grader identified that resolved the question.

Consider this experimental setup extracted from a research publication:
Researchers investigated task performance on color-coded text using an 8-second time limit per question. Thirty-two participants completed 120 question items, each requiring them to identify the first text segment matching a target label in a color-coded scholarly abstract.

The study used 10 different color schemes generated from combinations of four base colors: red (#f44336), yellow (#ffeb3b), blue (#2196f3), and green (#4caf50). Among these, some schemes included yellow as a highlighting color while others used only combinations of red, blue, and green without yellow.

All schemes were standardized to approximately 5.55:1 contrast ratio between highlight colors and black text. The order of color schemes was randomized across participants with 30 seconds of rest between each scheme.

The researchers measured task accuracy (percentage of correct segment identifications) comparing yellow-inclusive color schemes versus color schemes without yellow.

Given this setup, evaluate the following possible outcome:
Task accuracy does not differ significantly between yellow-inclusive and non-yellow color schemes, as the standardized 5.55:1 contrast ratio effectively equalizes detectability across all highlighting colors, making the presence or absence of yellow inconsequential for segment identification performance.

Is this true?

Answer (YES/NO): NO